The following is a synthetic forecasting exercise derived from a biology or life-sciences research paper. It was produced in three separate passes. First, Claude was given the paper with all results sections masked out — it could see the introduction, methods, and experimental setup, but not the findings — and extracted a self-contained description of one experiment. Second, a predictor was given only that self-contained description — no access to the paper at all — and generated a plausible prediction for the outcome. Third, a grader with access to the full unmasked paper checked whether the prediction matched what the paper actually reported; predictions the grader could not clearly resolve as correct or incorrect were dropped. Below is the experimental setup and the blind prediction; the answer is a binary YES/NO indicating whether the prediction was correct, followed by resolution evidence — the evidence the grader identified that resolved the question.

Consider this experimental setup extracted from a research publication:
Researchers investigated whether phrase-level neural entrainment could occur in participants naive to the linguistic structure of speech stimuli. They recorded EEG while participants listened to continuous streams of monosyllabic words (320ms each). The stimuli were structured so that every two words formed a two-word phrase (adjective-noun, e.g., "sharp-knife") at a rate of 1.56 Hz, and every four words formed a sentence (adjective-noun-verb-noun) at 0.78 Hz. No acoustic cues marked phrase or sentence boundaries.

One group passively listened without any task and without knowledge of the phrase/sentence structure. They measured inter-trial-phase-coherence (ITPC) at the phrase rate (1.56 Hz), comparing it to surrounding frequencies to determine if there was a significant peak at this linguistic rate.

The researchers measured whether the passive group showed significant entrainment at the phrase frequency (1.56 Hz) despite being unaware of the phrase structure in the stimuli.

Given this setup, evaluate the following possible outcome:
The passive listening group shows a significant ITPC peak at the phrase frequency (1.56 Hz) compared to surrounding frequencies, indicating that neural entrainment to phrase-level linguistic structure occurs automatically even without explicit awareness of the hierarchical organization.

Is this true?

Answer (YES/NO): YES